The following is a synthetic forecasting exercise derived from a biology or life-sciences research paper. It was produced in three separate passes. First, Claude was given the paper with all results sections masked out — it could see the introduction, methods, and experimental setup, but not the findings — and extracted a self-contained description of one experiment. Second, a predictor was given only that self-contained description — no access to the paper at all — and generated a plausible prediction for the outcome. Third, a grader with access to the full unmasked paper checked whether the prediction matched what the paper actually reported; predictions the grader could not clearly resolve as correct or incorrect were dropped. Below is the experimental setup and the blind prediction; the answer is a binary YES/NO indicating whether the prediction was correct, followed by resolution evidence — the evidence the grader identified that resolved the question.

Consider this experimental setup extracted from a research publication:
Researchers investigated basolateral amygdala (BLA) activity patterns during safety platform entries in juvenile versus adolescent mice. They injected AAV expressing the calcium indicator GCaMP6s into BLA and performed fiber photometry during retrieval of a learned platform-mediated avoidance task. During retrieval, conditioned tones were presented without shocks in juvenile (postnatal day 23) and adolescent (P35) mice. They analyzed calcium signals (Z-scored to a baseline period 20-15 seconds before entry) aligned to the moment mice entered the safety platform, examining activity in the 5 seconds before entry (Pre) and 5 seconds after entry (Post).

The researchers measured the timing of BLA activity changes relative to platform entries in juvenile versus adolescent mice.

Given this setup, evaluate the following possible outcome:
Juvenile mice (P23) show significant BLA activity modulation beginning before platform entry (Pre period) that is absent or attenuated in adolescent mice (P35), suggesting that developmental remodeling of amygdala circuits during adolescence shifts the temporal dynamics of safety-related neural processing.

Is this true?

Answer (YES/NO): NO